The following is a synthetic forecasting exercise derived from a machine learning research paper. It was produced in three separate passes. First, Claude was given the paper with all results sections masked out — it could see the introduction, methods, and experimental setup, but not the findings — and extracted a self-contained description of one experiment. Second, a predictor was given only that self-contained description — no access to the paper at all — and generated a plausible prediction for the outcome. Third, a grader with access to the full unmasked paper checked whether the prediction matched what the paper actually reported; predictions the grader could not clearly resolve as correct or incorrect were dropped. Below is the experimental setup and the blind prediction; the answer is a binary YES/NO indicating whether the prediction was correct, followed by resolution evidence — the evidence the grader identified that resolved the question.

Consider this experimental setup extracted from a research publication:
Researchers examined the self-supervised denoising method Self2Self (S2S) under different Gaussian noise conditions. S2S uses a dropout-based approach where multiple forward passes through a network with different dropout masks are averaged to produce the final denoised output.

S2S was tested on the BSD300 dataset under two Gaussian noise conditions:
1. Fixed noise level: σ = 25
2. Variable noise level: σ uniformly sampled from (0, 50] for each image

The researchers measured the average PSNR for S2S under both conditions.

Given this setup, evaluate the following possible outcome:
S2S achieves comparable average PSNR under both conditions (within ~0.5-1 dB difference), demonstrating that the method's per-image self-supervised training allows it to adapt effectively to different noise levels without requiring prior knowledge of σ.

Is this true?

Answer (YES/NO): NO